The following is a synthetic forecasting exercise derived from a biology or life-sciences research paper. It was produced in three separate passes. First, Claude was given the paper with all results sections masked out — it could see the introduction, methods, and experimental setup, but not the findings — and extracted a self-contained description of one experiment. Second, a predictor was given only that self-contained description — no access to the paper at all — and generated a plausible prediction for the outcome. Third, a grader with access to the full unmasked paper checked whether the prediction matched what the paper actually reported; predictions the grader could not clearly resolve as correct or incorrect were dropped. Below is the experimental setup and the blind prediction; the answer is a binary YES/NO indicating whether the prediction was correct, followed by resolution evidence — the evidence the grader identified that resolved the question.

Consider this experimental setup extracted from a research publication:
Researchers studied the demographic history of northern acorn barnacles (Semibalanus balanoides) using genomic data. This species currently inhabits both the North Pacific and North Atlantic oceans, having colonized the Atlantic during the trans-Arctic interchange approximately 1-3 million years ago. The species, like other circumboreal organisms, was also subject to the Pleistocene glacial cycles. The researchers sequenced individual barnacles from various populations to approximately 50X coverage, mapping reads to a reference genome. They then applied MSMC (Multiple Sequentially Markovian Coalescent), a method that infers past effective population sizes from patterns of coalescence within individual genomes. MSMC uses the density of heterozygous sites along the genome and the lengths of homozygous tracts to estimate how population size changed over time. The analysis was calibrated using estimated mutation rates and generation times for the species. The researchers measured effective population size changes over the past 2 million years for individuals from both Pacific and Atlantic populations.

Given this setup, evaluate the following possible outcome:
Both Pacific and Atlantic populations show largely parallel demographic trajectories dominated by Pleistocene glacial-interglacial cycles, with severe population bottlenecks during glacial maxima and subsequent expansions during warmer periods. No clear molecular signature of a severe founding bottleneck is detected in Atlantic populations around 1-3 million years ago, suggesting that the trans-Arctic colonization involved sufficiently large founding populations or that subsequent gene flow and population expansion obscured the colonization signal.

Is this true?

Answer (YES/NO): NO